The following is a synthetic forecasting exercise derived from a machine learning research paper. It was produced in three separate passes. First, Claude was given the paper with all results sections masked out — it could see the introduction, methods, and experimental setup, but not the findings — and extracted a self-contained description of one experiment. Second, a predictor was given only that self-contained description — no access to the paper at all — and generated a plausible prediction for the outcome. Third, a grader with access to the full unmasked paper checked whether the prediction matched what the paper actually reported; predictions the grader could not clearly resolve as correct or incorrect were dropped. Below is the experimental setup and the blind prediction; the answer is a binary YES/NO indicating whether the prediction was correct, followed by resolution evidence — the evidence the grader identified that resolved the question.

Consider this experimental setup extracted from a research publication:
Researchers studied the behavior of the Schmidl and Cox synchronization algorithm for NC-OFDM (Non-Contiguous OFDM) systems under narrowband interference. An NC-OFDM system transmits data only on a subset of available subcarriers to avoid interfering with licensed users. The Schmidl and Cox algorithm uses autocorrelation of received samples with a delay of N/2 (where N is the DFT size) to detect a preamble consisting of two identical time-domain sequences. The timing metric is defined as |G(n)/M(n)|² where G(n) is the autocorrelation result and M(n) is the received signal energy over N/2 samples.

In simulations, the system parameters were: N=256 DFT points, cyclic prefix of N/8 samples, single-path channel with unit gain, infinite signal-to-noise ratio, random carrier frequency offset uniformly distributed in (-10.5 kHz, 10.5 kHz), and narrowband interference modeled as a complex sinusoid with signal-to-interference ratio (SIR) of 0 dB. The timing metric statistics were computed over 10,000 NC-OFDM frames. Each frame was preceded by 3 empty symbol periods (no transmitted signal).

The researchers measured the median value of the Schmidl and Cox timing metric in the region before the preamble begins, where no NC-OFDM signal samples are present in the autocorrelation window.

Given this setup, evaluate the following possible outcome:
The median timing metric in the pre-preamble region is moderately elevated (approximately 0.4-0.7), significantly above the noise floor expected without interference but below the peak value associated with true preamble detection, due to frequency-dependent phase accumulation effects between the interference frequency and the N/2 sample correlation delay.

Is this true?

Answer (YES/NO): NO